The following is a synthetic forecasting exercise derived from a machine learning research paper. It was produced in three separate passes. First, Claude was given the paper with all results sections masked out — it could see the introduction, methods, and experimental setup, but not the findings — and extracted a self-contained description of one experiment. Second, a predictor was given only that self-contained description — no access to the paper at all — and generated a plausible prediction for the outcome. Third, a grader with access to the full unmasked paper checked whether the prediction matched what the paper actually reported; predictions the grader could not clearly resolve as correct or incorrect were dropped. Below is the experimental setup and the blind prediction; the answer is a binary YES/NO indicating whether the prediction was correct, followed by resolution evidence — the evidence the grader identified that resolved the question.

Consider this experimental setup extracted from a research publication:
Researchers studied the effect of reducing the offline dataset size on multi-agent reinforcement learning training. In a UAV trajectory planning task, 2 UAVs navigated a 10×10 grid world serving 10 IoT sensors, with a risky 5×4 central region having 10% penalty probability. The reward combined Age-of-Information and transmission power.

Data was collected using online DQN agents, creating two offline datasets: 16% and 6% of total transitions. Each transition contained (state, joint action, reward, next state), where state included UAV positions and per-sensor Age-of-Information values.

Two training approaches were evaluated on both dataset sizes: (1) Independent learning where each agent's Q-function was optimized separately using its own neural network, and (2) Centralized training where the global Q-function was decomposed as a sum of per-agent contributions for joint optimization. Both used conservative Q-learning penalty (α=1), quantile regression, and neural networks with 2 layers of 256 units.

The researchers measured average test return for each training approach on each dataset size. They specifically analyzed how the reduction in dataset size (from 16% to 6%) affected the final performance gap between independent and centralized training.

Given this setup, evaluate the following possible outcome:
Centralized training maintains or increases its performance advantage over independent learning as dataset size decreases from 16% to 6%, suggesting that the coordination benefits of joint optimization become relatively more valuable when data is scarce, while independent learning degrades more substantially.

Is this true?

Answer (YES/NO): YES